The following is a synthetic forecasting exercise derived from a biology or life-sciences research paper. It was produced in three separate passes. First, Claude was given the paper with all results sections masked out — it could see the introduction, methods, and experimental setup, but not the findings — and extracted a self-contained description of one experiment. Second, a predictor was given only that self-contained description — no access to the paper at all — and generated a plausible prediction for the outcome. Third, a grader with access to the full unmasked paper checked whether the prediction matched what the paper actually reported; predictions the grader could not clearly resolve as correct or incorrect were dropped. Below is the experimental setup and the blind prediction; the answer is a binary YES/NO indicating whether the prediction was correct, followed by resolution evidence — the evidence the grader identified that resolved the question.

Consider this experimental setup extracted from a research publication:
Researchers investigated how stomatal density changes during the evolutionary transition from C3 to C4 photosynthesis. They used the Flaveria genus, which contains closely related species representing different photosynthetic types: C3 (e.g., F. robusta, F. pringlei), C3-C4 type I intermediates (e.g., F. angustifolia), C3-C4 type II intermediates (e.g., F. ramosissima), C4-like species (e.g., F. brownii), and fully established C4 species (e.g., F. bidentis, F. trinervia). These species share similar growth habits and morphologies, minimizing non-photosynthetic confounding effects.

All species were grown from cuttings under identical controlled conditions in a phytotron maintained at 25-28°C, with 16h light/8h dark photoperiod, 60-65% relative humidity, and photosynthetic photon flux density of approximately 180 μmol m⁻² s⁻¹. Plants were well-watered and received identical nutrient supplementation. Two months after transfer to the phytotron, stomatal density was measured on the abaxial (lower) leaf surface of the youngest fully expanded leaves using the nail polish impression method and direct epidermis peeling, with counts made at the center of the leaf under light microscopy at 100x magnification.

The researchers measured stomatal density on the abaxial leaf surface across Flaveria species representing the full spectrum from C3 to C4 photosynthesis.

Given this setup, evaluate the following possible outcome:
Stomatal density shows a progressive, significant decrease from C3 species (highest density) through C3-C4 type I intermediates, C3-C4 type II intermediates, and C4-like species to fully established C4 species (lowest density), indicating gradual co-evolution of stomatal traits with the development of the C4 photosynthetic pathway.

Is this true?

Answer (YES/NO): NO